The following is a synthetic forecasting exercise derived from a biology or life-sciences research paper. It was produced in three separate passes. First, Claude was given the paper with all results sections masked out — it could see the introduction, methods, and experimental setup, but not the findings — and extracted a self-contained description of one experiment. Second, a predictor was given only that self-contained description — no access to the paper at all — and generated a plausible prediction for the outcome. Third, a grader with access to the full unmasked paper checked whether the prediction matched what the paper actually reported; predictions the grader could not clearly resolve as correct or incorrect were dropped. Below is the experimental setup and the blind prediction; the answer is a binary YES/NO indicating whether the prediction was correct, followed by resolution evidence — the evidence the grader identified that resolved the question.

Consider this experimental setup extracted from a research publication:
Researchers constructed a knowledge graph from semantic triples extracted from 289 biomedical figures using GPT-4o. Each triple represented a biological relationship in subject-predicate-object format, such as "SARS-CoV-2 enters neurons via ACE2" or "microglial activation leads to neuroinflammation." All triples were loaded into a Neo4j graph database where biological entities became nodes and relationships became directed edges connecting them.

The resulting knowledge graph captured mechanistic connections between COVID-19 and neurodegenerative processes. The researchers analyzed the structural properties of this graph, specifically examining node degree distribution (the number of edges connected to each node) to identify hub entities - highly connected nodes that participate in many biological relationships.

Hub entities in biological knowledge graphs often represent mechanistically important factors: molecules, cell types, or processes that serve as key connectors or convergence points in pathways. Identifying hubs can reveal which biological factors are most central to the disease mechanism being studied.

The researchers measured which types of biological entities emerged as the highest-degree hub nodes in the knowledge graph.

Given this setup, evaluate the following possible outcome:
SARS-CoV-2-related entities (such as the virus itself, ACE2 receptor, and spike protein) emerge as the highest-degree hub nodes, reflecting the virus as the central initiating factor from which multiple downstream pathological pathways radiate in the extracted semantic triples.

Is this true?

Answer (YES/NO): NO